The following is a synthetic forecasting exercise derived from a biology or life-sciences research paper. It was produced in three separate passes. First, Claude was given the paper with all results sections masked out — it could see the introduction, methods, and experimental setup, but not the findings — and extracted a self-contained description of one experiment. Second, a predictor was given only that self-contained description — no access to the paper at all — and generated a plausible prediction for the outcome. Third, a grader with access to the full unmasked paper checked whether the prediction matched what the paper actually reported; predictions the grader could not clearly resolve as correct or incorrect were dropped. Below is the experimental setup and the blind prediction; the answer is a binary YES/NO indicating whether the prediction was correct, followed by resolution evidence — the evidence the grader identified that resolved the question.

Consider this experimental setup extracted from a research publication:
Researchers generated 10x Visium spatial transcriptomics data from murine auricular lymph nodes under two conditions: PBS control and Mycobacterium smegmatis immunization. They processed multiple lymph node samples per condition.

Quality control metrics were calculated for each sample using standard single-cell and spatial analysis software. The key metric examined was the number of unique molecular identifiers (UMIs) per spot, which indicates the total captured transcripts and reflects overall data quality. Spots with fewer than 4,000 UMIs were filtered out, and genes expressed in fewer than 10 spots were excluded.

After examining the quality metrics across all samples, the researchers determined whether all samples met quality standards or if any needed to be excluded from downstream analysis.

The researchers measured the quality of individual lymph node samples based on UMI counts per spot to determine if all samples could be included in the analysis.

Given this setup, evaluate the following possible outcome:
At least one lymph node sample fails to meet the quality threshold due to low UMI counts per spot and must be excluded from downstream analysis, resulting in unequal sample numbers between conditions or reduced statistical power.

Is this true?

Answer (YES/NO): YES